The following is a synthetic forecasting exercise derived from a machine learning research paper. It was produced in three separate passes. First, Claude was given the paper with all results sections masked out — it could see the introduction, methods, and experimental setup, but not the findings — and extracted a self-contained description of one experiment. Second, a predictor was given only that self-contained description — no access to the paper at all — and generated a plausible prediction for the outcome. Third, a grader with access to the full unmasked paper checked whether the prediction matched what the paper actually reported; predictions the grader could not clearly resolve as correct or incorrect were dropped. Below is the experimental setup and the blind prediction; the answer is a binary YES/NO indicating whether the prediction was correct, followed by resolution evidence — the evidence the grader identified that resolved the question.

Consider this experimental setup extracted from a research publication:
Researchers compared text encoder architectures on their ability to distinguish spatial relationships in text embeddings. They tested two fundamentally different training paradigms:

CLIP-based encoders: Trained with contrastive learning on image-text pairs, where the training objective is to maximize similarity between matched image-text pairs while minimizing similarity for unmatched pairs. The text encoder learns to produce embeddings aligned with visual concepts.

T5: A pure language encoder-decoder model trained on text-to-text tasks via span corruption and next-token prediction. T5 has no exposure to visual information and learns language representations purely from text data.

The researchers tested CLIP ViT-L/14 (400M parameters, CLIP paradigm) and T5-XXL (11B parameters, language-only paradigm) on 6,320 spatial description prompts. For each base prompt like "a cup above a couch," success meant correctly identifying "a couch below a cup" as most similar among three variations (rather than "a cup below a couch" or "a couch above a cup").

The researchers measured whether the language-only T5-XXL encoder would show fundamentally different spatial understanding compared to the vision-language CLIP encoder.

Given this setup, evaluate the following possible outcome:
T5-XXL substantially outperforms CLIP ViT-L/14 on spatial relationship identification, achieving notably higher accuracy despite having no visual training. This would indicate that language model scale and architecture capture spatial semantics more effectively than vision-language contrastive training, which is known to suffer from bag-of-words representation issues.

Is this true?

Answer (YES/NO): NO